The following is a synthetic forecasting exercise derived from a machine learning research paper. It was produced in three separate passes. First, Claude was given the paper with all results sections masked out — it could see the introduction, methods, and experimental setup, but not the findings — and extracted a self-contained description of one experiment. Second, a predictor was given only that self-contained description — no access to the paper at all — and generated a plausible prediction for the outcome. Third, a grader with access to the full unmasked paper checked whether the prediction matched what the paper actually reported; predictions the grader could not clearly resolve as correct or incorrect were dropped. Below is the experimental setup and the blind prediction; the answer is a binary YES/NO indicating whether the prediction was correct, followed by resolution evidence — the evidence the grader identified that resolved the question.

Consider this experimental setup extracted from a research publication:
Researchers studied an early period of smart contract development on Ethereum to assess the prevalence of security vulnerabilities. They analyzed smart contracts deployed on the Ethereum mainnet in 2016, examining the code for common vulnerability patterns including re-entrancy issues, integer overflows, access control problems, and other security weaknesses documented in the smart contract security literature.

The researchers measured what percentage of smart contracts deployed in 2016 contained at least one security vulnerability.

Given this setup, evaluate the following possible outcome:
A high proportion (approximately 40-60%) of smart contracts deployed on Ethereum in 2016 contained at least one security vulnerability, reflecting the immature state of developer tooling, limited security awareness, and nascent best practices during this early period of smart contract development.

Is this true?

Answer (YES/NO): YES